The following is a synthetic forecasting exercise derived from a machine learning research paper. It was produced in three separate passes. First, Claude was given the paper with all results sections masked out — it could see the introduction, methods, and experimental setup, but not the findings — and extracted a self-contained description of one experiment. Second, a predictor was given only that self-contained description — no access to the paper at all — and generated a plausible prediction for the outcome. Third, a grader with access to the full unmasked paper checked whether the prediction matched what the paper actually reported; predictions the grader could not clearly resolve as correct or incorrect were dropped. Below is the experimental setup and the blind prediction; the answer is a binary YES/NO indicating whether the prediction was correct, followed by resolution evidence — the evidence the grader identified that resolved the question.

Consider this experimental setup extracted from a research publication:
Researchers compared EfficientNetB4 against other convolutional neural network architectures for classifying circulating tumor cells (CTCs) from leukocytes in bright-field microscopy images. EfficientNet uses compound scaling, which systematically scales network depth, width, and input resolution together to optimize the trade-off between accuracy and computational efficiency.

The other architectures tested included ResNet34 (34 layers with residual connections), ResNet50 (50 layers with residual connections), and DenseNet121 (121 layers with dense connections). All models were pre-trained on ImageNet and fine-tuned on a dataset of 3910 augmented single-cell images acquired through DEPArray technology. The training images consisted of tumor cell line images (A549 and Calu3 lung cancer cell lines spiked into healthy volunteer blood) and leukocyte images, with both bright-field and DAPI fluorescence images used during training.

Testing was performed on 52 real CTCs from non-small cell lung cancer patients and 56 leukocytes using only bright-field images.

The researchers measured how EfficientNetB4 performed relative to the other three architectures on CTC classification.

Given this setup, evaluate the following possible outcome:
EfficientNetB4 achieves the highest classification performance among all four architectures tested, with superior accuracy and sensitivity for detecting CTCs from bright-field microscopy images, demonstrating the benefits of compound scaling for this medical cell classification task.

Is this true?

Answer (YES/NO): NO